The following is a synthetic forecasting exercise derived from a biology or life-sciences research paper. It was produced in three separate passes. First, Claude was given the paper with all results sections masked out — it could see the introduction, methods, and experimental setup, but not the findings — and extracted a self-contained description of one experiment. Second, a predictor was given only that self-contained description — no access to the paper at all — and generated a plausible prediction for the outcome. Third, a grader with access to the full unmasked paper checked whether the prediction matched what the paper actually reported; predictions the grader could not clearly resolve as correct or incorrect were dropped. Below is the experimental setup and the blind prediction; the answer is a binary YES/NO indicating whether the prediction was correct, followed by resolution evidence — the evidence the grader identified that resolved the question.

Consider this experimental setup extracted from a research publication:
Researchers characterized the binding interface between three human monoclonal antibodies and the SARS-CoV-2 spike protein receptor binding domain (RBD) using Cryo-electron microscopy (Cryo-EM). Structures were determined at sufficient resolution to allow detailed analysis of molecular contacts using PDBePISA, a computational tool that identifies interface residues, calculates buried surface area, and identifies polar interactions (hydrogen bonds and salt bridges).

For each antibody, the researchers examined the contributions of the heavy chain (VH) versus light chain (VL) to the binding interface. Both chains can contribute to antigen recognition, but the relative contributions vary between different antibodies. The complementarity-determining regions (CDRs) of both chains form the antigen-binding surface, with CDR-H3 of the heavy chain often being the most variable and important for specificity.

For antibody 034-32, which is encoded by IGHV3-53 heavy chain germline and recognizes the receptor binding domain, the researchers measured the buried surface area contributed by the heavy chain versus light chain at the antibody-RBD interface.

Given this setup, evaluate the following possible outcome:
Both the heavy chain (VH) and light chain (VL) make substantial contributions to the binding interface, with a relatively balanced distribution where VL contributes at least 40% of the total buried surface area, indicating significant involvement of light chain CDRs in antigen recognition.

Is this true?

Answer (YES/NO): NO